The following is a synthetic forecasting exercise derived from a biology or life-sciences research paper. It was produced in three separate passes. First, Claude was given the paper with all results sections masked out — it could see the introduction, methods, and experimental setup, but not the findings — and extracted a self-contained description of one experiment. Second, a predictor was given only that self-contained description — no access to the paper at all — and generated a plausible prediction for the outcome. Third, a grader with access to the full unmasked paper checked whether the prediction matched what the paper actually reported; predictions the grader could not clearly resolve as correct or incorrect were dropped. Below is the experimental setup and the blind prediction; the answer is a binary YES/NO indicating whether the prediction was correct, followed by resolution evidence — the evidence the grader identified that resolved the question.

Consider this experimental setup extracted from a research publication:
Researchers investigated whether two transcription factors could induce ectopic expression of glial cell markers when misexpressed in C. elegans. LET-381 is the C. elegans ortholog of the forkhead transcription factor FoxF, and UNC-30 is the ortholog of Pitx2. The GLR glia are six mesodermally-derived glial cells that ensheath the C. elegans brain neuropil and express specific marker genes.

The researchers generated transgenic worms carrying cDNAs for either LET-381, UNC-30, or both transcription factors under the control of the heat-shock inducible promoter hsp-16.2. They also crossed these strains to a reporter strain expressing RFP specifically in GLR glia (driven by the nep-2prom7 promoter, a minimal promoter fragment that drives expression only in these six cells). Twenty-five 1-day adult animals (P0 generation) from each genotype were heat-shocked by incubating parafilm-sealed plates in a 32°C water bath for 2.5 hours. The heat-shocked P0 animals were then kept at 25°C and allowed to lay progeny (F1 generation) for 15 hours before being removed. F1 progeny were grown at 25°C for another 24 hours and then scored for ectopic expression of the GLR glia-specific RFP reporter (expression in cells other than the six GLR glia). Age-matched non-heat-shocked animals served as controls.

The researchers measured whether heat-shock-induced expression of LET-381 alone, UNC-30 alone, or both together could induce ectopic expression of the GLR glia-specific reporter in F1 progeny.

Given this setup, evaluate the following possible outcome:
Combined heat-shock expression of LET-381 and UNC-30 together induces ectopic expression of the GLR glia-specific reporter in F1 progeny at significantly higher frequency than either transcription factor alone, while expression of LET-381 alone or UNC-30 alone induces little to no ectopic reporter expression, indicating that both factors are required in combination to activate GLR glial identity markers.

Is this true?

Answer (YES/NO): YES